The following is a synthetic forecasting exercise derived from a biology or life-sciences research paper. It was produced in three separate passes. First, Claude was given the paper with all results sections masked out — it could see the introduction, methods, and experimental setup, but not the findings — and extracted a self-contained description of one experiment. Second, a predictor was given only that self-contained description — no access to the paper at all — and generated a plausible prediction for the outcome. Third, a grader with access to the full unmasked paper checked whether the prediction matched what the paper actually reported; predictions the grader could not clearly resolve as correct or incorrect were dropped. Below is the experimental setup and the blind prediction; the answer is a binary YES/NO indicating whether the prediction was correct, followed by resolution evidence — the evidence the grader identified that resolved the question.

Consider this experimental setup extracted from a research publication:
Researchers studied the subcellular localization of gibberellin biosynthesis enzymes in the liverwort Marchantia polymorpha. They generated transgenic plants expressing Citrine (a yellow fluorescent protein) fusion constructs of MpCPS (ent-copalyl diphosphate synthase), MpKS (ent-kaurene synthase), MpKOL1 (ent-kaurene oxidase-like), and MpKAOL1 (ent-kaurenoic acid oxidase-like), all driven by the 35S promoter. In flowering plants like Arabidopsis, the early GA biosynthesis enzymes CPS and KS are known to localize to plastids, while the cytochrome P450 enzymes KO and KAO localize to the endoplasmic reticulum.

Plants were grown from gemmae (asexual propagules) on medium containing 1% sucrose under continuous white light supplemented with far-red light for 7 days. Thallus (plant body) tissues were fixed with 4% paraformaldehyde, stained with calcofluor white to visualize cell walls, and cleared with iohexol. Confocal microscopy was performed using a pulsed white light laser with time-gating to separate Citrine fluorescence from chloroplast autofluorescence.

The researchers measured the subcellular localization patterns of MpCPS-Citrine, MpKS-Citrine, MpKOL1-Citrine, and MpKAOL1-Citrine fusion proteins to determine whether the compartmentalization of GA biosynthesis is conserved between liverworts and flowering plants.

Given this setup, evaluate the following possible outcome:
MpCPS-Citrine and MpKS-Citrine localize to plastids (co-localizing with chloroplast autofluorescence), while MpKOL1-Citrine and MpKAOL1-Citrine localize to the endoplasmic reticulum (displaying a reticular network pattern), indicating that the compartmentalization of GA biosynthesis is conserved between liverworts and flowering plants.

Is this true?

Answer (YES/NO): NO